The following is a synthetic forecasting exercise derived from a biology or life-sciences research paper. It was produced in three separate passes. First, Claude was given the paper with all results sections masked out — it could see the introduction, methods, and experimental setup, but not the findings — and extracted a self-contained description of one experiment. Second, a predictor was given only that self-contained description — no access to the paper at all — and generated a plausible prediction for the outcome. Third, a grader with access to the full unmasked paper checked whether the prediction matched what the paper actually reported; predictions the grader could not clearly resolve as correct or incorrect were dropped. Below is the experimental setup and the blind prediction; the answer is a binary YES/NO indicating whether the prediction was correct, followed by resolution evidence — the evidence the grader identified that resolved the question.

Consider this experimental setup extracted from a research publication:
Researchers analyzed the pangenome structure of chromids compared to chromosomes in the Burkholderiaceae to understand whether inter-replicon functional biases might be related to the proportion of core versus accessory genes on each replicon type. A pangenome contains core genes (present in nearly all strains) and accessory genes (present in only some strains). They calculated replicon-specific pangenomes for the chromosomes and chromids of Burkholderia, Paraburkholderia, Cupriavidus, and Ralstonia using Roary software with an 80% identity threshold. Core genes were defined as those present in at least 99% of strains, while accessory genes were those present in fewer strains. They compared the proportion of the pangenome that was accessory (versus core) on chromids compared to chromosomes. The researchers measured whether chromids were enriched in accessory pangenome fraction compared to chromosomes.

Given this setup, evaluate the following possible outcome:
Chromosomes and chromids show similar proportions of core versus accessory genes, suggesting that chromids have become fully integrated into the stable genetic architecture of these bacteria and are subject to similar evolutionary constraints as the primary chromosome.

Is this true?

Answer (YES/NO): NO